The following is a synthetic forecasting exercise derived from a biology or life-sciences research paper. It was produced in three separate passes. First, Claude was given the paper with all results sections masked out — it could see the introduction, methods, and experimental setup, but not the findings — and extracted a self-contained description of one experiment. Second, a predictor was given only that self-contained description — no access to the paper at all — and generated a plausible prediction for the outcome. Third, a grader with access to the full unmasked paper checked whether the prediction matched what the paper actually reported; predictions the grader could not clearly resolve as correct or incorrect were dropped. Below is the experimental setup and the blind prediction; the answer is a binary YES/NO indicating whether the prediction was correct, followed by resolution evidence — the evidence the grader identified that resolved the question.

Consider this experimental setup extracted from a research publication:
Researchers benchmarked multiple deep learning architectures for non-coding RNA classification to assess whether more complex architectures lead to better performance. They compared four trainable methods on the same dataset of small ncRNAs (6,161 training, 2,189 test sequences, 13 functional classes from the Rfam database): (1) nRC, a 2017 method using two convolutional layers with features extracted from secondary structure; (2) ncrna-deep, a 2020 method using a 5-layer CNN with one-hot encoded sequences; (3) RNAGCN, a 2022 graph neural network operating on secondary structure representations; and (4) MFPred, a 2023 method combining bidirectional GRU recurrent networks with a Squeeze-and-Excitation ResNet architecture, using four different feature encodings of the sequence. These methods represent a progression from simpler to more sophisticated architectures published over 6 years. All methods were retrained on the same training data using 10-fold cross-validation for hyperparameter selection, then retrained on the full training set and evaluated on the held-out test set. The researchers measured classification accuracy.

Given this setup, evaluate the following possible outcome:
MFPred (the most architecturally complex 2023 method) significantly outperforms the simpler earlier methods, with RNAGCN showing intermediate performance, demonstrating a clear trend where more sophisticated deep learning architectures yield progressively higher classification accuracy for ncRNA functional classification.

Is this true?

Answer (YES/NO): NO